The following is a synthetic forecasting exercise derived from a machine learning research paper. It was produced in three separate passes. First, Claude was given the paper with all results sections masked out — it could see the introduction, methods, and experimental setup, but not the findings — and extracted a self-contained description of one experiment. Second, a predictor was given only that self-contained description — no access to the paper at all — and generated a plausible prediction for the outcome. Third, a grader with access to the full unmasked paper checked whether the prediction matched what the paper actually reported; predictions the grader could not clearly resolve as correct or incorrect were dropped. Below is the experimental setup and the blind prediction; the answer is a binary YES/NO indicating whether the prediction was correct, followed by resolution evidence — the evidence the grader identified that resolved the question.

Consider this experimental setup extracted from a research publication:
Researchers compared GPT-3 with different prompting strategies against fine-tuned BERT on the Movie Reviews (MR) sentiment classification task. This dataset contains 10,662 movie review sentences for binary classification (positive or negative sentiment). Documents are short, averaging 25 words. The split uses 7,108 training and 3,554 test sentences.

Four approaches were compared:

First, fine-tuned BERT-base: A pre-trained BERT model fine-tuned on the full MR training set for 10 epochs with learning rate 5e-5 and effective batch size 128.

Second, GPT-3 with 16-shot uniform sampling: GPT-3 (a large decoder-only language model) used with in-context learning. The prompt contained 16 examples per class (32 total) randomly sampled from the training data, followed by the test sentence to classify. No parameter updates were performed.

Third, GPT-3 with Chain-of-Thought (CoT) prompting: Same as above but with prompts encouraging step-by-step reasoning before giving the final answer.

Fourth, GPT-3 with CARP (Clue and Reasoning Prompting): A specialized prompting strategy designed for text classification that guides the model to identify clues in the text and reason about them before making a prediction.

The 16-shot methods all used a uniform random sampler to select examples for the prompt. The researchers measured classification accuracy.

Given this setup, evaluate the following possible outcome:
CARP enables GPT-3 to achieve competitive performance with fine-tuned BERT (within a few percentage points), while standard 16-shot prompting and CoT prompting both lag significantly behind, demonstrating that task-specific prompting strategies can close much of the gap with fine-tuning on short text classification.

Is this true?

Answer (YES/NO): NO